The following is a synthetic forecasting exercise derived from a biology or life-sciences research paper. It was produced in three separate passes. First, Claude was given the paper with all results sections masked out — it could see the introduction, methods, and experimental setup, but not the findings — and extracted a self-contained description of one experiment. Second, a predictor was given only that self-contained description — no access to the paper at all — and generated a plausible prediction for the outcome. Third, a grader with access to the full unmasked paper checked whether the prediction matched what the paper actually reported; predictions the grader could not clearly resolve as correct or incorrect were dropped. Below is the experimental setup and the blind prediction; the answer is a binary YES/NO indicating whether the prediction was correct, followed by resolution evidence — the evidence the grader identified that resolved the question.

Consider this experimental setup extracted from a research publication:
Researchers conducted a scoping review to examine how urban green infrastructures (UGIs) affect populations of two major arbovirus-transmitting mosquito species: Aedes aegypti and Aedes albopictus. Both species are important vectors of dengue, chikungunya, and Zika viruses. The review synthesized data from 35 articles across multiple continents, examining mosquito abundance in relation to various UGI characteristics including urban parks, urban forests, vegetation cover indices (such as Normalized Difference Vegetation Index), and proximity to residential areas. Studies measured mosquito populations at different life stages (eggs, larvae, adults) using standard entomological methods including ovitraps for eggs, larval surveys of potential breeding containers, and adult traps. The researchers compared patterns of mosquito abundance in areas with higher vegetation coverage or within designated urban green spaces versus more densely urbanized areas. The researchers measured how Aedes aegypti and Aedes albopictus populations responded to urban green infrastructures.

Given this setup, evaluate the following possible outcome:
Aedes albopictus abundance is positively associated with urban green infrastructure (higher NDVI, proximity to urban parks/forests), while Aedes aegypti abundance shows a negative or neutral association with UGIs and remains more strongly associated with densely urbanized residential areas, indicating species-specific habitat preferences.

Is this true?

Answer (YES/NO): YES